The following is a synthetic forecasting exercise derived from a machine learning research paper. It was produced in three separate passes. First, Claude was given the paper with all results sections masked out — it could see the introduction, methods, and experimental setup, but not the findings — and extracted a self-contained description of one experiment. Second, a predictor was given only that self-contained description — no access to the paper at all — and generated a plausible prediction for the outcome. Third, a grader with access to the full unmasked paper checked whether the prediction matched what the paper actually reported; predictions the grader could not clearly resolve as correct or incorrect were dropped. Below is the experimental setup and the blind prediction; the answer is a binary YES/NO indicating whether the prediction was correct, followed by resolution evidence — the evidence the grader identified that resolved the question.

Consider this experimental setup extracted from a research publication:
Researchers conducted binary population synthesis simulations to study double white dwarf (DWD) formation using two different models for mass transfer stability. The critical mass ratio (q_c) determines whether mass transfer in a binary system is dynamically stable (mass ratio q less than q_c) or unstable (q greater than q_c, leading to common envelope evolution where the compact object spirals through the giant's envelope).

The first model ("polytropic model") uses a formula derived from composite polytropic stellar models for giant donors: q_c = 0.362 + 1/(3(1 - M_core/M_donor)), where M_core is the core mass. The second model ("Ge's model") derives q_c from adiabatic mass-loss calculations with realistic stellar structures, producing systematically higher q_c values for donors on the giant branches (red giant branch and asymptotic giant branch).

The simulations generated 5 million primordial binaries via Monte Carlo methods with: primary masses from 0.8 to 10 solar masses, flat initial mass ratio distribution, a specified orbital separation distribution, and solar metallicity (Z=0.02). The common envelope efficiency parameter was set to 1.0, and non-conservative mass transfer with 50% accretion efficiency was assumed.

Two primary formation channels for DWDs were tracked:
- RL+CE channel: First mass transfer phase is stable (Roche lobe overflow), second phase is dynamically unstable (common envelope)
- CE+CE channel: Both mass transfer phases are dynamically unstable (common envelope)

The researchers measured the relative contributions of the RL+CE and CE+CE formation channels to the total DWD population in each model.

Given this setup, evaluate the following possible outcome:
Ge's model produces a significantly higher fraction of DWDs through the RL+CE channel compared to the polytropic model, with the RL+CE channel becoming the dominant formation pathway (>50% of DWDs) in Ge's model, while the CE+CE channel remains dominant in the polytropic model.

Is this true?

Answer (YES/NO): NO